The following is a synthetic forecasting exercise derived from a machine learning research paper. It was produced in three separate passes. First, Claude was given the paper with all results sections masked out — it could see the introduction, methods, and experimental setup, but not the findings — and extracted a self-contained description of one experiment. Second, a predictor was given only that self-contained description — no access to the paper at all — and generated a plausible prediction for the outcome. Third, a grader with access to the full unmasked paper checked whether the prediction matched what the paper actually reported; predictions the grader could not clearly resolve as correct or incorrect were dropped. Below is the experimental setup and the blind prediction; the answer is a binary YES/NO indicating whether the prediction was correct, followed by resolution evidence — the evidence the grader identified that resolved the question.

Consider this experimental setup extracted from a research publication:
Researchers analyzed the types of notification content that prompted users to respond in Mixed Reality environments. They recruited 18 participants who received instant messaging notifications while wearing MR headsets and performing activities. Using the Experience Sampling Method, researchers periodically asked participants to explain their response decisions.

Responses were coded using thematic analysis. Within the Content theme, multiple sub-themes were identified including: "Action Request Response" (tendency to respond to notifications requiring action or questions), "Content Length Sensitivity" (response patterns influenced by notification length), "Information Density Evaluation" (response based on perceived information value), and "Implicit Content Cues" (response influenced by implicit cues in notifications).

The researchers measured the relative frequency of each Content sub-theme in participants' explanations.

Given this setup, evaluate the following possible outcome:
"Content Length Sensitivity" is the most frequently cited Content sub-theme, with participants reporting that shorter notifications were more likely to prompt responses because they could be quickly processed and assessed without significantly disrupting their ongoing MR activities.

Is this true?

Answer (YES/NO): NO